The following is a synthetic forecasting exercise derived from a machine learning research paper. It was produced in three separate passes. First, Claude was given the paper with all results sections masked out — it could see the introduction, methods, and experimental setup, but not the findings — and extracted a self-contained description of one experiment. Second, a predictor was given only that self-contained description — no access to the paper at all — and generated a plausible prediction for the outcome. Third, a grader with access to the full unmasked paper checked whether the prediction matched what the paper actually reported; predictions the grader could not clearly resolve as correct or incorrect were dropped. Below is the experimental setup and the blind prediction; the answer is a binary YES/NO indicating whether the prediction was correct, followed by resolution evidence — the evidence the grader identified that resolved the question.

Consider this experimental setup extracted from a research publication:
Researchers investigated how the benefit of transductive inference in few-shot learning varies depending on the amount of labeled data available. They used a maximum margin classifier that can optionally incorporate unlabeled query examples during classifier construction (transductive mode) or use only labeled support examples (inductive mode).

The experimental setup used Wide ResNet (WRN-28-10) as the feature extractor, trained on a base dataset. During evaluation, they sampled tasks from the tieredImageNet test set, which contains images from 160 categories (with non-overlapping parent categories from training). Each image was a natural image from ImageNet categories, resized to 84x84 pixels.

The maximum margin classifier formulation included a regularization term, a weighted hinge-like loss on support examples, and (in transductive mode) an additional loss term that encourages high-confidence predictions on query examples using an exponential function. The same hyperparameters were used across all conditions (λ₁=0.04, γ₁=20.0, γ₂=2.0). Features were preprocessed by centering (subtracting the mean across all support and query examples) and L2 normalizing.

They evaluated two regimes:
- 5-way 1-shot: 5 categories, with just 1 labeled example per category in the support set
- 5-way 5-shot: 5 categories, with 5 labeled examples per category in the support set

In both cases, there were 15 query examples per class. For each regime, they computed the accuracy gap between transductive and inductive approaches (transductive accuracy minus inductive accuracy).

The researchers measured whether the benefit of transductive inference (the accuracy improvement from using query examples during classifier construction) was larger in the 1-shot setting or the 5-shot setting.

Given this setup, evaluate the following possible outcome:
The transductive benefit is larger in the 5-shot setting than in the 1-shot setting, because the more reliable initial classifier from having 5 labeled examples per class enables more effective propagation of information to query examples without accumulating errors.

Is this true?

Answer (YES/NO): NO